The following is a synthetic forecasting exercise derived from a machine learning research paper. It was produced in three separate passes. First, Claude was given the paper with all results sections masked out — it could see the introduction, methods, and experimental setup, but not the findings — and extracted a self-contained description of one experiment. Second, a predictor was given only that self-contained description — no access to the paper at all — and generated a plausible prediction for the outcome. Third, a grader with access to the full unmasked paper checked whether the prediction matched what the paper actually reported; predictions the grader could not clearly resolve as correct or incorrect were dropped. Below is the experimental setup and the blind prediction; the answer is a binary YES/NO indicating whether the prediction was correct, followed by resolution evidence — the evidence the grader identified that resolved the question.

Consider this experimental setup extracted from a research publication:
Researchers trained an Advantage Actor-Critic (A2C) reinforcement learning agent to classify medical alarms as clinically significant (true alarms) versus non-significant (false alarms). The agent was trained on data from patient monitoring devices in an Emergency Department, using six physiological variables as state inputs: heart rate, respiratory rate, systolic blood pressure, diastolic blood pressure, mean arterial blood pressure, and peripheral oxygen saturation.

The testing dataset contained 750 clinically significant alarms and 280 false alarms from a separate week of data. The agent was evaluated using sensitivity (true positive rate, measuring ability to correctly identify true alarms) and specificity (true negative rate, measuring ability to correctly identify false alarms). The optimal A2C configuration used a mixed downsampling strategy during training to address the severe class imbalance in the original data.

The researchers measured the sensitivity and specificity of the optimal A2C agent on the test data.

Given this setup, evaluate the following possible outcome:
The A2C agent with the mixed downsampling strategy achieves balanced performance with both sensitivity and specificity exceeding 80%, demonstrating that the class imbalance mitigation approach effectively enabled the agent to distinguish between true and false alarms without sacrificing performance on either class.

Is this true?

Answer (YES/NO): NO